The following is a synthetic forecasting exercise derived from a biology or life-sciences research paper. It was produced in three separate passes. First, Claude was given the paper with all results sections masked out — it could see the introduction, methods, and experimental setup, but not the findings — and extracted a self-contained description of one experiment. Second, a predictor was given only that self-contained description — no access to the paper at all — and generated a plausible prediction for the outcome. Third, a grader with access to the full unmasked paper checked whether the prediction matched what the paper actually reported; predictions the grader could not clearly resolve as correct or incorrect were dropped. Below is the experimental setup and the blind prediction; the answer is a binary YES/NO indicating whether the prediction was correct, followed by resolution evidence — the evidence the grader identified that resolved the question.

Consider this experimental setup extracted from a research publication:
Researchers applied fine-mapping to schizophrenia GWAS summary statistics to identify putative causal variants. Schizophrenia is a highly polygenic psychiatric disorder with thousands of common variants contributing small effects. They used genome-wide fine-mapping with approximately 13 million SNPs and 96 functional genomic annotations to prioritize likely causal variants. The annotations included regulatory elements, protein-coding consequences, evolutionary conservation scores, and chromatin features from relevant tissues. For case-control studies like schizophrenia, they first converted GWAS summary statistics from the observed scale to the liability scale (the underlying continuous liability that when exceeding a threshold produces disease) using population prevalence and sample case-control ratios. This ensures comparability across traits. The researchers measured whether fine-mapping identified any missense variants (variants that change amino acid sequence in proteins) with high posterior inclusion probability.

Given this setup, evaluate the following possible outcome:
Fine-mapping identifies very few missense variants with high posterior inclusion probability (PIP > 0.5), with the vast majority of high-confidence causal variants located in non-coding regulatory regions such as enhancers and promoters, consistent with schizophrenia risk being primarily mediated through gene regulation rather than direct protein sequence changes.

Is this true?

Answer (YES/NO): NO